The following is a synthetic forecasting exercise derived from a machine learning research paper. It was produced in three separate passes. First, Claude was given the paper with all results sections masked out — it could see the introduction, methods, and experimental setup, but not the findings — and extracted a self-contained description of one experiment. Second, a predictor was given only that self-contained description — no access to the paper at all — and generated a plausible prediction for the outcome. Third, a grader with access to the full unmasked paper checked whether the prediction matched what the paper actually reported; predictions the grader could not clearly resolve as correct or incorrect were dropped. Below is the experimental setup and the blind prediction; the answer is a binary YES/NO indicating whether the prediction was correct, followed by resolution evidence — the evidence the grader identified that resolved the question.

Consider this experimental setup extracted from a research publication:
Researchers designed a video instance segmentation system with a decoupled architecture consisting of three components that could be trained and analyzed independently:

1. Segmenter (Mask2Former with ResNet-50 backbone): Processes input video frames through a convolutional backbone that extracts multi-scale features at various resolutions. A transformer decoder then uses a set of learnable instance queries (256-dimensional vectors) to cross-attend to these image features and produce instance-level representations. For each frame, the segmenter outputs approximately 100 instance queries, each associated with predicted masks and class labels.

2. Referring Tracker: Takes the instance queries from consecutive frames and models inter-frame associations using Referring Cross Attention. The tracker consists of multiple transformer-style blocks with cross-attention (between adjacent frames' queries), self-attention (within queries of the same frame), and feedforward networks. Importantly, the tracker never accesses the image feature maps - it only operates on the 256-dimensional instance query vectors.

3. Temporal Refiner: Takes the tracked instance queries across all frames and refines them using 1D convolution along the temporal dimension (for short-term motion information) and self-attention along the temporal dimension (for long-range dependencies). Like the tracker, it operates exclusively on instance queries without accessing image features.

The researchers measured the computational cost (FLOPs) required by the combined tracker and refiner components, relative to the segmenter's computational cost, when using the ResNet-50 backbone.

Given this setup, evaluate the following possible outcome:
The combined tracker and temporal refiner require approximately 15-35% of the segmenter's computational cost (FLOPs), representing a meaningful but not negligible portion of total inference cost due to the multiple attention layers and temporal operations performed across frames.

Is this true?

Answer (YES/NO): NO